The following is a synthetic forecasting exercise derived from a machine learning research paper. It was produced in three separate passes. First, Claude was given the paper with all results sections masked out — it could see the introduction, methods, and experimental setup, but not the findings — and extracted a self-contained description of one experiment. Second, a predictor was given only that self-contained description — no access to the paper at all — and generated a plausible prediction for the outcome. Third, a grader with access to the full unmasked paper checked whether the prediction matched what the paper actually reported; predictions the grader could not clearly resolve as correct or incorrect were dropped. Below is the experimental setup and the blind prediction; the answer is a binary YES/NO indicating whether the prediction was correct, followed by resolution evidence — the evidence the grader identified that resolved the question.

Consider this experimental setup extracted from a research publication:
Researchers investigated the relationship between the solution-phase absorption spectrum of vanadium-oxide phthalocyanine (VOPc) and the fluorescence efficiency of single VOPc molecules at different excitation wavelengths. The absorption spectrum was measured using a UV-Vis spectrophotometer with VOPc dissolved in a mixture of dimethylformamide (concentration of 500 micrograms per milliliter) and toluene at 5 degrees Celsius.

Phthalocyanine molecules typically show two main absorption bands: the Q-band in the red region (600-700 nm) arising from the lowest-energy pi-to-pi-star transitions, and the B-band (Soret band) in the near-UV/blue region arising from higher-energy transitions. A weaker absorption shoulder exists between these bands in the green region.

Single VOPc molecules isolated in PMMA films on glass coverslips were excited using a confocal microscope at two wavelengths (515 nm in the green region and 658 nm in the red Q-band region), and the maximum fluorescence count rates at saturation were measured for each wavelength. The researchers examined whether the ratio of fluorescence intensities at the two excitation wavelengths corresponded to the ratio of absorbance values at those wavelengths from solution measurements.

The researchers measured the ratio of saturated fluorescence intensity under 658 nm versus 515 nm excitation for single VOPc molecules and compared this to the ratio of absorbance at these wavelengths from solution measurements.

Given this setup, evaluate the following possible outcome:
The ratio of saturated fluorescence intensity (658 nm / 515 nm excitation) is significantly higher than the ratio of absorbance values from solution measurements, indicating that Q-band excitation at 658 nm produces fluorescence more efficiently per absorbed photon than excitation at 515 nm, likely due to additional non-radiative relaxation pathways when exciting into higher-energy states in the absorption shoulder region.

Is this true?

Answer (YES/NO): NO